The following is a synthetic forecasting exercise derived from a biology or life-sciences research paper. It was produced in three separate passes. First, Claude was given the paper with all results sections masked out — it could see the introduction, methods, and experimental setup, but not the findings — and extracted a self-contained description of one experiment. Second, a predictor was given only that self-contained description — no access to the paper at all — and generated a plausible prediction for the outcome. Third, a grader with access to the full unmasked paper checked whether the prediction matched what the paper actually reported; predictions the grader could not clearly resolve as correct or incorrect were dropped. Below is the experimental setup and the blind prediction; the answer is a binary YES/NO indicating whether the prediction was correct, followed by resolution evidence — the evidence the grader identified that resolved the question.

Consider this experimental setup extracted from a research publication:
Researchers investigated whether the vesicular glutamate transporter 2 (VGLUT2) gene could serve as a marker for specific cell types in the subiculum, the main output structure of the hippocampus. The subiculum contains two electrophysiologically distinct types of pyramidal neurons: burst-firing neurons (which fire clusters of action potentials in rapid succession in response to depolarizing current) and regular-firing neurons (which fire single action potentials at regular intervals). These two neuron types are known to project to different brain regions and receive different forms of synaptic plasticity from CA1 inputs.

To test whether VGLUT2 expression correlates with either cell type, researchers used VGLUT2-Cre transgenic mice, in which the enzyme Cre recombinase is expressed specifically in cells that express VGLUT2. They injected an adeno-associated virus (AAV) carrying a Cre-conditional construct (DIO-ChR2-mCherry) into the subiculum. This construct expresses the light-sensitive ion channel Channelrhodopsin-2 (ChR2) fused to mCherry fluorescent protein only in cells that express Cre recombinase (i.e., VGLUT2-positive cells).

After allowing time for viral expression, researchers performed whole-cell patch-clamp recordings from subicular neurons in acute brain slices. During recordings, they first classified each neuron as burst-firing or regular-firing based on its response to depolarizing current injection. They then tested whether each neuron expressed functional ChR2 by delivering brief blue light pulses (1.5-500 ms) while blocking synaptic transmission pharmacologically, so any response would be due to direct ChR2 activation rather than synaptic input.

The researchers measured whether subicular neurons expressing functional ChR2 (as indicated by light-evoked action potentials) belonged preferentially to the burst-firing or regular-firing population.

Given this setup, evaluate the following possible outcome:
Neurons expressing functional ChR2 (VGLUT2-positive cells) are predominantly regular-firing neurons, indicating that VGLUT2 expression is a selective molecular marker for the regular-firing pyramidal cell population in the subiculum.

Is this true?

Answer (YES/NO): NO